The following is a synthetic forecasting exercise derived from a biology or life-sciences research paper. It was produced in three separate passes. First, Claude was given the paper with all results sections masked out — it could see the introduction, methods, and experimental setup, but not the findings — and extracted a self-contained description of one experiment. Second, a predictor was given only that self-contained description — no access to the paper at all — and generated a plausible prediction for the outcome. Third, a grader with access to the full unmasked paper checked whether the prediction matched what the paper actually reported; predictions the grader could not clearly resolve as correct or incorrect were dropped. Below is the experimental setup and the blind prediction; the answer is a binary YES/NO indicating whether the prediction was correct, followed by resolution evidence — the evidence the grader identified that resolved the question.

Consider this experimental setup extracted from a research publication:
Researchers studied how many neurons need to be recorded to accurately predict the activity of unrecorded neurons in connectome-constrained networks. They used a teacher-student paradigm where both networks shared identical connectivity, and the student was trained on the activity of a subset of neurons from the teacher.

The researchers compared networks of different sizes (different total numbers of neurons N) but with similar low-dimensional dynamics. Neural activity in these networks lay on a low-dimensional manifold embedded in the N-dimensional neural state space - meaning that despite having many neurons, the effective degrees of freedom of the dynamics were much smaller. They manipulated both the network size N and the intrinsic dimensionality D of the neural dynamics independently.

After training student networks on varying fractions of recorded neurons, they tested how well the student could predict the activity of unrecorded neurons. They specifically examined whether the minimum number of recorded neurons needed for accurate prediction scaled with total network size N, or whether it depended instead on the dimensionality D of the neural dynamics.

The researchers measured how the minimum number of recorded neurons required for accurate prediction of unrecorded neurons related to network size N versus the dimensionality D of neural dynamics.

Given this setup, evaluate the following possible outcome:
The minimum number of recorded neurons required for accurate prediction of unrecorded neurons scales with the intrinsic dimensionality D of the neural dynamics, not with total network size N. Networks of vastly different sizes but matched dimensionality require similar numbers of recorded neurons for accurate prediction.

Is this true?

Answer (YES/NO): YES